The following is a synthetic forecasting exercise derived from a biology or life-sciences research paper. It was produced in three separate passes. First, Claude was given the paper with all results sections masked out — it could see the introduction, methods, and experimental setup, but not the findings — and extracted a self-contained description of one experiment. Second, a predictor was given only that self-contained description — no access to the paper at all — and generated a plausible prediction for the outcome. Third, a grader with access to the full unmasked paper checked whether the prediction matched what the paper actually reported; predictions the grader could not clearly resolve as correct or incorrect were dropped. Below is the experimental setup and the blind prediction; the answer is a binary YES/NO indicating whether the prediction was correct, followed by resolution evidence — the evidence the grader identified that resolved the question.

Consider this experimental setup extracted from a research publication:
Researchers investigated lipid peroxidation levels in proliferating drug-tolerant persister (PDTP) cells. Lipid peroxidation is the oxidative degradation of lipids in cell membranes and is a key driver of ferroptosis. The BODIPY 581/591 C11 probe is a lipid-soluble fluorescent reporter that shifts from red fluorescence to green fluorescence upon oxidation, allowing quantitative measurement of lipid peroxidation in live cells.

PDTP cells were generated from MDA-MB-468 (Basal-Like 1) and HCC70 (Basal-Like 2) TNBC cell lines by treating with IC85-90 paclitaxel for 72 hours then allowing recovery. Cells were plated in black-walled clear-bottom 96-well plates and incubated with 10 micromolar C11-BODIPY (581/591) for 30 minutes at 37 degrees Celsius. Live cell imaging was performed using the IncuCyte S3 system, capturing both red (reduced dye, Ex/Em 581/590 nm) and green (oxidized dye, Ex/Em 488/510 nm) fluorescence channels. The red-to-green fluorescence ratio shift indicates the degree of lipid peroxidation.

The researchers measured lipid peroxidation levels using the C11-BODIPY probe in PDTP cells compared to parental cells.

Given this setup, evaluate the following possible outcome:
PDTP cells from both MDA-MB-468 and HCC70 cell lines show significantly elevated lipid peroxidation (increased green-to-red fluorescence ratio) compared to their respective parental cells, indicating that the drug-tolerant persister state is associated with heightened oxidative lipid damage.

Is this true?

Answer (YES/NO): YES